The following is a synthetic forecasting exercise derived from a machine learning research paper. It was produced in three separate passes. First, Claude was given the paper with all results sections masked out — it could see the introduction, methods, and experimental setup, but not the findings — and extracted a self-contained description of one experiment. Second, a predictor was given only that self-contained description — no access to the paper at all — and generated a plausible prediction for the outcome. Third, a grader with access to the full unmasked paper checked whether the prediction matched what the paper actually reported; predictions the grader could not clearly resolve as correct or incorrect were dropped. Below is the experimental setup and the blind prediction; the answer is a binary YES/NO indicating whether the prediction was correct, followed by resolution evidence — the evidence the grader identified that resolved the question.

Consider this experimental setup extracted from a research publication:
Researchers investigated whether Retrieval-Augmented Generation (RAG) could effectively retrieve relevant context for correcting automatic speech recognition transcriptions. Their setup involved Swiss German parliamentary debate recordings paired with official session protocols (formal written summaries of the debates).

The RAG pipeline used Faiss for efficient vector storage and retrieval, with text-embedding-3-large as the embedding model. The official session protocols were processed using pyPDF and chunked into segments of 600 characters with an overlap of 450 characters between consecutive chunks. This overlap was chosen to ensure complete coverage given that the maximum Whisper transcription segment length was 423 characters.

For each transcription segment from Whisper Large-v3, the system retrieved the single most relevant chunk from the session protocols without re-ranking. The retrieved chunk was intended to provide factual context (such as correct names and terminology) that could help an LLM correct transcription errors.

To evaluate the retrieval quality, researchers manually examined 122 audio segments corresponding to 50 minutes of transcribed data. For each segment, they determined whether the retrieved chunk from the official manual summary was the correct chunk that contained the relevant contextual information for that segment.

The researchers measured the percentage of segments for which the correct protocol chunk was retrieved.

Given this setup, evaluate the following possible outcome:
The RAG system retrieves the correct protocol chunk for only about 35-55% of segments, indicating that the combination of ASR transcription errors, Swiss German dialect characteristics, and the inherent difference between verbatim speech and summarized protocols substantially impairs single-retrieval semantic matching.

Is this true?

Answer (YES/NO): NO